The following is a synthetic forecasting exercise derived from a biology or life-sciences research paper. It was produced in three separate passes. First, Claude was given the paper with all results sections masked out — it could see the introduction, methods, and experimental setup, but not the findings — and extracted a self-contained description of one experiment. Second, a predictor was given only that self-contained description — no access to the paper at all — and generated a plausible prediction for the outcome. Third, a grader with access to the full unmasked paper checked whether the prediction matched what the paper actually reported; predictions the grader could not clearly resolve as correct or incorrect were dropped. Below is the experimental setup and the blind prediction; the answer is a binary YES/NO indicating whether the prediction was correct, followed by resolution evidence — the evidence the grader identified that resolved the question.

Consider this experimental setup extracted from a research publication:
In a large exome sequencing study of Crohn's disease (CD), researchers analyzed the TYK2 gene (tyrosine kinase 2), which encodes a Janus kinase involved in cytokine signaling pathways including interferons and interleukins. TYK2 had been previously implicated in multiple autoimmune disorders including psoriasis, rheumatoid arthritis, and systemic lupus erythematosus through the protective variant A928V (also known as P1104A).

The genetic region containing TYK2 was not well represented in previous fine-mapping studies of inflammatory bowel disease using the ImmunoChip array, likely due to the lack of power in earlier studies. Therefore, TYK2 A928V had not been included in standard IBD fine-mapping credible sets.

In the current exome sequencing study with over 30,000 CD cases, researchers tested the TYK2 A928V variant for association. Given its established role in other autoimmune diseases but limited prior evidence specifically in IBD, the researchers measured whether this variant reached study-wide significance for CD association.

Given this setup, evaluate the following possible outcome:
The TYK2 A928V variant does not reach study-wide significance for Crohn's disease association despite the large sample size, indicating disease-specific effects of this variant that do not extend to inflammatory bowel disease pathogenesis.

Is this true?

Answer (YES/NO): NO